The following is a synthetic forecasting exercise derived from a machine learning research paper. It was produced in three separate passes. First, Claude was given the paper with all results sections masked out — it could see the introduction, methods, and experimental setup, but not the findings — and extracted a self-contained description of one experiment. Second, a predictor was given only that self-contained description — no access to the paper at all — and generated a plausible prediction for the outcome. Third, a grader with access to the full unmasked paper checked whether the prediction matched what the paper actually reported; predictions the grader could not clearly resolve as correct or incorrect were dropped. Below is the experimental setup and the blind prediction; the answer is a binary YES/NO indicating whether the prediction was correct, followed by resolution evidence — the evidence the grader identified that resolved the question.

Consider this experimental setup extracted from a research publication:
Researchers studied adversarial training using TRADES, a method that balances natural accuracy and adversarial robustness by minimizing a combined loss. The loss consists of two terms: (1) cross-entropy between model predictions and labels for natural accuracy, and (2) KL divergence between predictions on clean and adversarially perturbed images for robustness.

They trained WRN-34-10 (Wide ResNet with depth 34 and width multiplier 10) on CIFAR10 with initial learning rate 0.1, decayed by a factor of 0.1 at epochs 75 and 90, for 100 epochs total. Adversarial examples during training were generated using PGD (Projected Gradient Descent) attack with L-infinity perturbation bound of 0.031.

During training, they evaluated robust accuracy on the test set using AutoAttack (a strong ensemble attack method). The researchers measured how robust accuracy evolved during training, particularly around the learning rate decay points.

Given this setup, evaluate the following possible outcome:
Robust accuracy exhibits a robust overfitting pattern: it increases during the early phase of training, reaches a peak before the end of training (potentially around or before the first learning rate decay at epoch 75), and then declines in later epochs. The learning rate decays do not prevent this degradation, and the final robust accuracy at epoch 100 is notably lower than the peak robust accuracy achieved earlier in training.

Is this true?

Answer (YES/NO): YES